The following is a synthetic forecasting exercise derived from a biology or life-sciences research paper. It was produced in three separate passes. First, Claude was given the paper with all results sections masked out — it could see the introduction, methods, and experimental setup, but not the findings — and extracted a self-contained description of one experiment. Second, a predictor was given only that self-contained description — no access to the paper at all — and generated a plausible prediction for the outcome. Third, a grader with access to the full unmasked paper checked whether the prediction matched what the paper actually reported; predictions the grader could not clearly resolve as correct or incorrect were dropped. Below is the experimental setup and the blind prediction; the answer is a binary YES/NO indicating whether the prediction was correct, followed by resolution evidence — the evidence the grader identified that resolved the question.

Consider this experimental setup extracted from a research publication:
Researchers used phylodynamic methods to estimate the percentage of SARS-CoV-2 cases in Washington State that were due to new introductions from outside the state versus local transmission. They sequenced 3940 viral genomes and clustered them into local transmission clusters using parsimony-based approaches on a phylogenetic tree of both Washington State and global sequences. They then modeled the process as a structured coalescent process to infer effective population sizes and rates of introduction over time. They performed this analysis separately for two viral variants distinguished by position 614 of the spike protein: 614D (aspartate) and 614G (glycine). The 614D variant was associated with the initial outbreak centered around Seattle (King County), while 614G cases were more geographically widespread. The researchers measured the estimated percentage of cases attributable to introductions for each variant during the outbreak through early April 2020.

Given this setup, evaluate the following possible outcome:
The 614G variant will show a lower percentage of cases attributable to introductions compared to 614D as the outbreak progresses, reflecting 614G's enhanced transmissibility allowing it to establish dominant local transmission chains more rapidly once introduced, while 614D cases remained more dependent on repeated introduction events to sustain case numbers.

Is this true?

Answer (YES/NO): NO